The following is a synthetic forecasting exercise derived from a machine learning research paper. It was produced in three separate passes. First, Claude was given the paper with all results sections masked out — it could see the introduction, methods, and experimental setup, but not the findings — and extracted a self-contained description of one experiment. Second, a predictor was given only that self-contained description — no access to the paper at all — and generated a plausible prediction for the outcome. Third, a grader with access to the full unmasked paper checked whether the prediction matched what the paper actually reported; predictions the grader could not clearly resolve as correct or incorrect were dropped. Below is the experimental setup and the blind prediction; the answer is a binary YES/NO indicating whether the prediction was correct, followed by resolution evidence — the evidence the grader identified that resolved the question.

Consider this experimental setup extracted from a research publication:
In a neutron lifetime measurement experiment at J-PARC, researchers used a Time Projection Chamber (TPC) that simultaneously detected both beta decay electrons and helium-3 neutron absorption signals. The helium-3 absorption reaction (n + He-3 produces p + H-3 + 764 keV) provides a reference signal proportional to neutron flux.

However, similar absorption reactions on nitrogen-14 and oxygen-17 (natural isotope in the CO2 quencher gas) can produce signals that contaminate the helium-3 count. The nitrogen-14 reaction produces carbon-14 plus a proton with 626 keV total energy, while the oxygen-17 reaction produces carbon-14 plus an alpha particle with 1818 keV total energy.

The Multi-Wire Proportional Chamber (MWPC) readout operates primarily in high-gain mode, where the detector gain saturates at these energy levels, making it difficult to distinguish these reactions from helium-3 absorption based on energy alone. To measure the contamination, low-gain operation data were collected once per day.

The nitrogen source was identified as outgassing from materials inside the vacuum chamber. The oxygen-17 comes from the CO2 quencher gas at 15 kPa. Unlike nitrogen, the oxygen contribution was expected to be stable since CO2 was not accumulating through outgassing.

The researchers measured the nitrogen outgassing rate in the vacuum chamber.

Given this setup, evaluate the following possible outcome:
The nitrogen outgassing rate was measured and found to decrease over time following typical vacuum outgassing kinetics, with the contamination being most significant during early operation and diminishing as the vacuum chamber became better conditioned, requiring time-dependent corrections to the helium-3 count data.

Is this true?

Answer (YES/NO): NO